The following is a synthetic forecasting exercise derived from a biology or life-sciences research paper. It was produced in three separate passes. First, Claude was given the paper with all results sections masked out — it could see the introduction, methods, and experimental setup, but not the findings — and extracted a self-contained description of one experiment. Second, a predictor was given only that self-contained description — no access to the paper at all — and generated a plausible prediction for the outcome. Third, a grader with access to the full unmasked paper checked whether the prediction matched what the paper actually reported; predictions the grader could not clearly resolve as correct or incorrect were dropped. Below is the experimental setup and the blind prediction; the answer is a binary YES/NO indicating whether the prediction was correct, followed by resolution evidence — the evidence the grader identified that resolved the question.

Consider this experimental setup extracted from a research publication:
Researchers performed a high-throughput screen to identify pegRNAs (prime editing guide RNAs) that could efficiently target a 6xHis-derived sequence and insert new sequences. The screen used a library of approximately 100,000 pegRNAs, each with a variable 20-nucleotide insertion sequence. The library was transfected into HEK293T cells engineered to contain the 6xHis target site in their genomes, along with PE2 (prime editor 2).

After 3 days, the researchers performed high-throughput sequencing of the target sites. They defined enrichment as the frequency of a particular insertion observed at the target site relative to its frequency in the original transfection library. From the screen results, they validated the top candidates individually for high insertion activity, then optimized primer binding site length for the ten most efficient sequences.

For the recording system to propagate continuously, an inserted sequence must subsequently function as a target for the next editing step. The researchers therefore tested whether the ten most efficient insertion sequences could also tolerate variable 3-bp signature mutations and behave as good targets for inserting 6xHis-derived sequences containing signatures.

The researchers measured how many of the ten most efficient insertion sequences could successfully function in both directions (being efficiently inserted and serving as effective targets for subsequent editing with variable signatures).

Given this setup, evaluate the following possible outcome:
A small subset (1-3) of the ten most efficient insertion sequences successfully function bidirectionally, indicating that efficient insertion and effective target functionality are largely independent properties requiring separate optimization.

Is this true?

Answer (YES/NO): YES